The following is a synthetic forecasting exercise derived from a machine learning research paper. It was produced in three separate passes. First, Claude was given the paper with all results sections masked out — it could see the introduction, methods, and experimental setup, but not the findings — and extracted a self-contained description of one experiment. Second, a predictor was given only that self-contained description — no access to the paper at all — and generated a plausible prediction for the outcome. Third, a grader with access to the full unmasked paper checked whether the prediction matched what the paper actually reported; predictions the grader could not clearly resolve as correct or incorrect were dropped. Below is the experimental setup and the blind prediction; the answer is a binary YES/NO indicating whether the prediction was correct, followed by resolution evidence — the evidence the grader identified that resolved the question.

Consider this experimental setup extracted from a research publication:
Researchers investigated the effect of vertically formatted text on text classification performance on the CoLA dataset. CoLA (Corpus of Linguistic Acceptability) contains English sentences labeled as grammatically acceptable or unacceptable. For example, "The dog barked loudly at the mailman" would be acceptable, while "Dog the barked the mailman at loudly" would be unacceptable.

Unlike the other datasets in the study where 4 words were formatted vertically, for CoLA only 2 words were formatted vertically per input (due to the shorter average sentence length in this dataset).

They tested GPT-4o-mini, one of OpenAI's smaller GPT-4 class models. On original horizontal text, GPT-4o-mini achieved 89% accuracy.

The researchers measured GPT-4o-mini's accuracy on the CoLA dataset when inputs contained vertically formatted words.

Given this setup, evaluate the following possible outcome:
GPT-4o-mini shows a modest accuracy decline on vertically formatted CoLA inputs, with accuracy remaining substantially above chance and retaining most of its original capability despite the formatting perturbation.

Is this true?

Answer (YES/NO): NO